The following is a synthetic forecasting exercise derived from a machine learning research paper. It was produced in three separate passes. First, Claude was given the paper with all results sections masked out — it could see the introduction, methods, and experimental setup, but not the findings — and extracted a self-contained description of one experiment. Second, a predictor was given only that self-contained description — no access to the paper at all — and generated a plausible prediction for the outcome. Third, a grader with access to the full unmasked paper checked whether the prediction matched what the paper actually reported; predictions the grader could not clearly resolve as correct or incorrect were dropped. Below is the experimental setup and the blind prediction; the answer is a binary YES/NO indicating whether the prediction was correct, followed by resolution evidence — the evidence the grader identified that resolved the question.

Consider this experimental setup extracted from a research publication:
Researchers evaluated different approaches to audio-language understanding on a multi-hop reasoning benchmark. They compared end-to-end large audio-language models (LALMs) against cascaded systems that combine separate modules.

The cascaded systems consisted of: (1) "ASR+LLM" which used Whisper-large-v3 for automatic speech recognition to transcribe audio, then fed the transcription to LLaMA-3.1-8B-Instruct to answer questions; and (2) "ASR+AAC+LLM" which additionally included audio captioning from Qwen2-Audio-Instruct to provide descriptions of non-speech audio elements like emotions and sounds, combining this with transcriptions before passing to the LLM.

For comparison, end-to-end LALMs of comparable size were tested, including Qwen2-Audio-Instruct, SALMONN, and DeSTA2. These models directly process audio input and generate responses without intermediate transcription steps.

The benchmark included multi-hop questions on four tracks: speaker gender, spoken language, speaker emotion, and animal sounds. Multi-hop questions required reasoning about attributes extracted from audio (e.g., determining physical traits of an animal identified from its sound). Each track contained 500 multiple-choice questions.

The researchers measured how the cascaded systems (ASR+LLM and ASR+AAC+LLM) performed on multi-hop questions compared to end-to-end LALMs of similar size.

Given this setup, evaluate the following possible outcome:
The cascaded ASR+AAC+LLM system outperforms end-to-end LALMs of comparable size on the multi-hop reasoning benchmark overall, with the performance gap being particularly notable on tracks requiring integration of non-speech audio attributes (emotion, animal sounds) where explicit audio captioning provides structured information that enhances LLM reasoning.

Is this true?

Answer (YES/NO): NO